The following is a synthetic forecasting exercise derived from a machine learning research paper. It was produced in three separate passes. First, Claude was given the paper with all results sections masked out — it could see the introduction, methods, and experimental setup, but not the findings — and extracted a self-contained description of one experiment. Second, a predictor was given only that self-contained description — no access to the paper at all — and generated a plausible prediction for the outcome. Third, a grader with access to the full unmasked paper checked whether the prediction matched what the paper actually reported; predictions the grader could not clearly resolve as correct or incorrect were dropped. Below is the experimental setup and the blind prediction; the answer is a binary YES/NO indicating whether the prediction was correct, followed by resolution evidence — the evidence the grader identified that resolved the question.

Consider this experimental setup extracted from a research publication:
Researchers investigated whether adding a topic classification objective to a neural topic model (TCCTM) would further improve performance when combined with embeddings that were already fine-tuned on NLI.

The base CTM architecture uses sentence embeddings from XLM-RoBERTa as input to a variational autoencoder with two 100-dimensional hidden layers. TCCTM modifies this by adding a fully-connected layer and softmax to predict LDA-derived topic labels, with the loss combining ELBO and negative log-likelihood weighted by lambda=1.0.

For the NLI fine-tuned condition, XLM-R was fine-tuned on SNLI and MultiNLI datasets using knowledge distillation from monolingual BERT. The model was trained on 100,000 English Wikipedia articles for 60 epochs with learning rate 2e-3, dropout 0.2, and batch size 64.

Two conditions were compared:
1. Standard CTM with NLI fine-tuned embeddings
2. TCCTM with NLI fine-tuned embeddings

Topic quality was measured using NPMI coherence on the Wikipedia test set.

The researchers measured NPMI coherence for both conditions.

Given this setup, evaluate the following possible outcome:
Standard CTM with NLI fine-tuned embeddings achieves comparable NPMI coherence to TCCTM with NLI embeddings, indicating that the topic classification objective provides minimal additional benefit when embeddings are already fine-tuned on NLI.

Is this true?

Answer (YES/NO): YES